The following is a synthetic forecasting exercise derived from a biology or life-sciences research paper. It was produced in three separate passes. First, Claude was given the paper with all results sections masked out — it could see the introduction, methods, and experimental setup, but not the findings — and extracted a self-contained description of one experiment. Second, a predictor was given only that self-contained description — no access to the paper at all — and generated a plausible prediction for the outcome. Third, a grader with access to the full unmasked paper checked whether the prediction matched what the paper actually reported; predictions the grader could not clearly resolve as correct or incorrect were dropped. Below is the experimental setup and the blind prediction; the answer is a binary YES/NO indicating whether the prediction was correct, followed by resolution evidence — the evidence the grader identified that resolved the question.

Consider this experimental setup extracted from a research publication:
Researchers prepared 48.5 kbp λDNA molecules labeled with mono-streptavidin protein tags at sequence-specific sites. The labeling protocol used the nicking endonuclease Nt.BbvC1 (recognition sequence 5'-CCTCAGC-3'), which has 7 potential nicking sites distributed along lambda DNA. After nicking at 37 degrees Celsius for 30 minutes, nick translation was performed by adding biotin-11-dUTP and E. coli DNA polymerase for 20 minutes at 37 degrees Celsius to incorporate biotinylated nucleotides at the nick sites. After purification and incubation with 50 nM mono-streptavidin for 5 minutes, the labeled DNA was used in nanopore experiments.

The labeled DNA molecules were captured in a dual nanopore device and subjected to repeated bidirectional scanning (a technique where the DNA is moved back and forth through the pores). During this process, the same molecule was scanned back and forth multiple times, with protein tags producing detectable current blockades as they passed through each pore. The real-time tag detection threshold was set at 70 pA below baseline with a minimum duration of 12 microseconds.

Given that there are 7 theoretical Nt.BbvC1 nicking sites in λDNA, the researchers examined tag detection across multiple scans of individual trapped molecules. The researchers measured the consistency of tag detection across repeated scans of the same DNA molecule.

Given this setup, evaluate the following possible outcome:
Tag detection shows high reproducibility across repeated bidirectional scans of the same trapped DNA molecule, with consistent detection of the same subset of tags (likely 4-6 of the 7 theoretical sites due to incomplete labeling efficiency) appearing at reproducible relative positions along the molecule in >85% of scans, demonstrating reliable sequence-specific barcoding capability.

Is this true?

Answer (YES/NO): NO